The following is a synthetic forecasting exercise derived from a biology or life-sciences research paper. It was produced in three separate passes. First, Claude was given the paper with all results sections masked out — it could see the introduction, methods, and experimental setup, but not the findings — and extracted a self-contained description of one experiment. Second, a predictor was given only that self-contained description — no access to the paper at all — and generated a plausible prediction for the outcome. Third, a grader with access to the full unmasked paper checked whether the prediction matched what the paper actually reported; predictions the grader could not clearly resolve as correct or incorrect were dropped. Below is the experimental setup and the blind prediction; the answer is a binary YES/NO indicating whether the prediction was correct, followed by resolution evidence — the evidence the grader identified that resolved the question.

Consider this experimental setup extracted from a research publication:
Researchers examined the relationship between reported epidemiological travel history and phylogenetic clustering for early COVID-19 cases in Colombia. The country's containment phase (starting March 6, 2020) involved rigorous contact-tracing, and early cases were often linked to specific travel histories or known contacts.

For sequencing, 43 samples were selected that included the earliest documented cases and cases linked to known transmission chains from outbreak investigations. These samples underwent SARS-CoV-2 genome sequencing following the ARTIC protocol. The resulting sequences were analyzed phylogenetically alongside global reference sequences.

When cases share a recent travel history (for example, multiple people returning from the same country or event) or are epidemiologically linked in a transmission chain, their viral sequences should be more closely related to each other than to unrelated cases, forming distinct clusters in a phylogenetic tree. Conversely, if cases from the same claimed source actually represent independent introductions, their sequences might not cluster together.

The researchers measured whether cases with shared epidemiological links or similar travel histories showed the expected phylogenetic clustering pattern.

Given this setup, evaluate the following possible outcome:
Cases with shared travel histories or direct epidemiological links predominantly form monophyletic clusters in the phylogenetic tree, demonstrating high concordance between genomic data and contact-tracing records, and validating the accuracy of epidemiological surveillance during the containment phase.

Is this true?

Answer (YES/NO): YES